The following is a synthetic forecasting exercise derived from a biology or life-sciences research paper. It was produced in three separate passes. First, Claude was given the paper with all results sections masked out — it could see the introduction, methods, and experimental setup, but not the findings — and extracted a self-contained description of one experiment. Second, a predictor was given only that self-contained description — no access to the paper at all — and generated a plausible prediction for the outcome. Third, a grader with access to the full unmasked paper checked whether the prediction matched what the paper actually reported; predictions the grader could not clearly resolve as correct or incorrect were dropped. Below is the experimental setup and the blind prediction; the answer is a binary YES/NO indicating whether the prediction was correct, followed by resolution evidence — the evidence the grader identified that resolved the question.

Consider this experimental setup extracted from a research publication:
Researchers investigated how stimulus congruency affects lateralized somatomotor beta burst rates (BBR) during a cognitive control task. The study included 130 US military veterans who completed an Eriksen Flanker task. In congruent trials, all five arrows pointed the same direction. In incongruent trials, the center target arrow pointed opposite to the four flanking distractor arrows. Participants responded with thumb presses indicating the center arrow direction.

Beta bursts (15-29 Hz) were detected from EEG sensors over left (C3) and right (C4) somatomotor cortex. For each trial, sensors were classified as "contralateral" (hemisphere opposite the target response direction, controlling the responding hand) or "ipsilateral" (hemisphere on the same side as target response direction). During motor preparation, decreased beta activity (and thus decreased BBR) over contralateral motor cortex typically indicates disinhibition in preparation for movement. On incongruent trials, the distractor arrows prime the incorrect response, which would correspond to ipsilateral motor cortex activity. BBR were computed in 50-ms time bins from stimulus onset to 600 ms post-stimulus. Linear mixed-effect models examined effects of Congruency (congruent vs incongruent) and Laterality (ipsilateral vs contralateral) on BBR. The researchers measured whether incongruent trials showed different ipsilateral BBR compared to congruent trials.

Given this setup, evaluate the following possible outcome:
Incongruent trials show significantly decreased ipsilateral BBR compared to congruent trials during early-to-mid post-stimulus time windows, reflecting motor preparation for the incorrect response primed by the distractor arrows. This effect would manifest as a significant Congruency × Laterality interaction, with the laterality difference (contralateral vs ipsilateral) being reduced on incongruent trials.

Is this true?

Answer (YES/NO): NO